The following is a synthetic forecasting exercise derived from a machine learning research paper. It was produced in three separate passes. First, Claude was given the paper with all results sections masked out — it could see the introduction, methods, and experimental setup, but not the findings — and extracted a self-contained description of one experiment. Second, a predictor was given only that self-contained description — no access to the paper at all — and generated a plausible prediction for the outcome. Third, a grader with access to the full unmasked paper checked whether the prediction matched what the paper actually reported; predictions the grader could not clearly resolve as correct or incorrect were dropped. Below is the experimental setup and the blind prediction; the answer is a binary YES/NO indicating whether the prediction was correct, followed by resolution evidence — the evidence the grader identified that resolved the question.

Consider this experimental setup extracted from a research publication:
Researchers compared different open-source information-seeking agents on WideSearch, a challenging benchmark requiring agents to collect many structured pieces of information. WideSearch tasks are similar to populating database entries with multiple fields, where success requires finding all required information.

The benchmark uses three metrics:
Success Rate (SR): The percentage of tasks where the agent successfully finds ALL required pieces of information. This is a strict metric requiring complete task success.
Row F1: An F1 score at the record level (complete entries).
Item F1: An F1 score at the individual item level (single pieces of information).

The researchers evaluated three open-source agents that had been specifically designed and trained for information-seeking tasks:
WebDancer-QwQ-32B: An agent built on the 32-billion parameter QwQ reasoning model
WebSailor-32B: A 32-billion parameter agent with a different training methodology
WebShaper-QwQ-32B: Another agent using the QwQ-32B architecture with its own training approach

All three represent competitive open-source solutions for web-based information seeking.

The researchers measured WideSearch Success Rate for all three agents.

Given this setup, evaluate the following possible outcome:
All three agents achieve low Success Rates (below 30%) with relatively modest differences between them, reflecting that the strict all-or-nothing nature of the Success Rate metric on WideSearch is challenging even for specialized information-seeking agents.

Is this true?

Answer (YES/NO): YES